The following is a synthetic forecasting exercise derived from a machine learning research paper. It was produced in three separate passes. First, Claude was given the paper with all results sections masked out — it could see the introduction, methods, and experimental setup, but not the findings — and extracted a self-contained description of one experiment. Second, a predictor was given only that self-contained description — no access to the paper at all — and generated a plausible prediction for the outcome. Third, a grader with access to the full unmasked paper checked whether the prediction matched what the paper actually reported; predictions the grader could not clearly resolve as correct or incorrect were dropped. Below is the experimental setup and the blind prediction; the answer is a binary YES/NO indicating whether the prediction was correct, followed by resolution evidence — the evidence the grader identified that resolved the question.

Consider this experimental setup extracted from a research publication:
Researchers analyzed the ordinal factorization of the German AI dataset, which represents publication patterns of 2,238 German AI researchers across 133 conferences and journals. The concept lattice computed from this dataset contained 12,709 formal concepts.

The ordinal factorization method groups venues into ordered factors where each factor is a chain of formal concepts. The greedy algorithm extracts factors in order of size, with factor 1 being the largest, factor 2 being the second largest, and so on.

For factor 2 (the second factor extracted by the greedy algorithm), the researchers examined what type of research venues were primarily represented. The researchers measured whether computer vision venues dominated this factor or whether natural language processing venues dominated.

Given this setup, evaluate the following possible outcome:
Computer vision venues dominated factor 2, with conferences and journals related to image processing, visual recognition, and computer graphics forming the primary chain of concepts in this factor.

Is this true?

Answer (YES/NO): YES